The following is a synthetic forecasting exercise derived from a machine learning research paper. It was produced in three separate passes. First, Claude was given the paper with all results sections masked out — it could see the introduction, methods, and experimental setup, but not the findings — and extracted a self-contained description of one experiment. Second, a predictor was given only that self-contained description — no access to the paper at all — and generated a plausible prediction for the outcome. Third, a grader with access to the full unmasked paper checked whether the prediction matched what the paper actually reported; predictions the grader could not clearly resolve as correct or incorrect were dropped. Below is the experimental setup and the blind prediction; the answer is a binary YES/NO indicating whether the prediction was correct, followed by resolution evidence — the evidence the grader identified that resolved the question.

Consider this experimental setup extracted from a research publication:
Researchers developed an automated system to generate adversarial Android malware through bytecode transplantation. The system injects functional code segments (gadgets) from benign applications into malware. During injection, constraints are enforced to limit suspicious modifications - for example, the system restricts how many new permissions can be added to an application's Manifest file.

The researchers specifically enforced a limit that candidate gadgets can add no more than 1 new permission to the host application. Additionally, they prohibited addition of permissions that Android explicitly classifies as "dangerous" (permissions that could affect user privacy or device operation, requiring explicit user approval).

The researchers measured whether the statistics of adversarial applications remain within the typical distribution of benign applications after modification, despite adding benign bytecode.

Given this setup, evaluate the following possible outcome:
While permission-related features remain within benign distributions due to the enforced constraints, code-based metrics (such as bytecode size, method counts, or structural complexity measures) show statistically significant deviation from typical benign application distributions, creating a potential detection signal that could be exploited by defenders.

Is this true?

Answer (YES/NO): NO